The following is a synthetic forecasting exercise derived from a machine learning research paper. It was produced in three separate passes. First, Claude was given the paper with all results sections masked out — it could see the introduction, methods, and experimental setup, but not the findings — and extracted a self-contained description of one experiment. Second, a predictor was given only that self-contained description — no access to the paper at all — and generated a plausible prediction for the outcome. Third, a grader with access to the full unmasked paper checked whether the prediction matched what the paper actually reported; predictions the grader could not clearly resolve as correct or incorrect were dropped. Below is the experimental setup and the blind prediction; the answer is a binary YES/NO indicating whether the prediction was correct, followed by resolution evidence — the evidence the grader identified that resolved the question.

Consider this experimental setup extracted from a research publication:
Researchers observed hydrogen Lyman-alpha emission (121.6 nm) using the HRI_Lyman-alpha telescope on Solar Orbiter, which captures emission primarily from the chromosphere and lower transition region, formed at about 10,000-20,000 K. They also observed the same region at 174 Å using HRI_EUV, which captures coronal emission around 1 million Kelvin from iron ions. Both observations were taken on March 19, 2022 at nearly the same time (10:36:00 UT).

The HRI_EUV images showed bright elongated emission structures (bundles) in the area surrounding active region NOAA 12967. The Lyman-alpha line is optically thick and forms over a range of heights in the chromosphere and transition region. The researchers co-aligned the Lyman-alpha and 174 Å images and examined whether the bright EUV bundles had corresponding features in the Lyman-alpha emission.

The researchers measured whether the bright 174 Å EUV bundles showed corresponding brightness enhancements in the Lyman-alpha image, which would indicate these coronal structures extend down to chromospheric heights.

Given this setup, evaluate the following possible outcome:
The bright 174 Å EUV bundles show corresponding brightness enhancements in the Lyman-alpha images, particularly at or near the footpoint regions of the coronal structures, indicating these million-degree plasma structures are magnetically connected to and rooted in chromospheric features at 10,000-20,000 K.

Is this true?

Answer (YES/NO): YES